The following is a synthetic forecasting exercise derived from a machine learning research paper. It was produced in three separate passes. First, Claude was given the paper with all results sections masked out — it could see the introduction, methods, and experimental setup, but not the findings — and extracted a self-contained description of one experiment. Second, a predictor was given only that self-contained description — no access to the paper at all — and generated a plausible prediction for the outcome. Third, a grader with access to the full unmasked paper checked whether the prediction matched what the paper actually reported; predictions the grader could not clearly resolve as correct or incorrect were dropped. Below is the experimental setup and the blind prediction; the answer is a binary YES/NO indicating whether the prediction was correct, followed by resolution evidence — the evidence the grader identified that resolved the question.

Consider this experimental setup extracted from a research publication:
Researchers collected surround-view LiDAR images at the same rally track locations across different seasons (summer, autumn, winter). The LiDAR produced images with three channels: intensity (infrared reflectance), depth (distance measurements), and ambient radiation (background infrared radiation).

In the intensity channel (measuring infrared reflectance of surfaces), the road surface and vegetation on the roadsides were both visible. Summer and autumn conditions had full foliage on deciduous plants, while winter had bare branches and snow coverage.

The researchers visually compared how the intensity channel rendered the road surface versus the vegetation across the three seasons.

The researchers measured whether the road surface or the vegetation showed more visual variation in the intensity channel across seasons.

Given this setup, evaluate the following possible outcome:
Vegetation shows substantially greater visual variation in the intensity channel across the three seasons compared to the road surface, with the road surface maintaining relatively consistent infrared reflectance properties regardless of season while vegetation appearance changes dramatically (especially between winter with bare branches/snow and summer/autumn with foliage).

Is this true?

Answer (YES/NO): NO